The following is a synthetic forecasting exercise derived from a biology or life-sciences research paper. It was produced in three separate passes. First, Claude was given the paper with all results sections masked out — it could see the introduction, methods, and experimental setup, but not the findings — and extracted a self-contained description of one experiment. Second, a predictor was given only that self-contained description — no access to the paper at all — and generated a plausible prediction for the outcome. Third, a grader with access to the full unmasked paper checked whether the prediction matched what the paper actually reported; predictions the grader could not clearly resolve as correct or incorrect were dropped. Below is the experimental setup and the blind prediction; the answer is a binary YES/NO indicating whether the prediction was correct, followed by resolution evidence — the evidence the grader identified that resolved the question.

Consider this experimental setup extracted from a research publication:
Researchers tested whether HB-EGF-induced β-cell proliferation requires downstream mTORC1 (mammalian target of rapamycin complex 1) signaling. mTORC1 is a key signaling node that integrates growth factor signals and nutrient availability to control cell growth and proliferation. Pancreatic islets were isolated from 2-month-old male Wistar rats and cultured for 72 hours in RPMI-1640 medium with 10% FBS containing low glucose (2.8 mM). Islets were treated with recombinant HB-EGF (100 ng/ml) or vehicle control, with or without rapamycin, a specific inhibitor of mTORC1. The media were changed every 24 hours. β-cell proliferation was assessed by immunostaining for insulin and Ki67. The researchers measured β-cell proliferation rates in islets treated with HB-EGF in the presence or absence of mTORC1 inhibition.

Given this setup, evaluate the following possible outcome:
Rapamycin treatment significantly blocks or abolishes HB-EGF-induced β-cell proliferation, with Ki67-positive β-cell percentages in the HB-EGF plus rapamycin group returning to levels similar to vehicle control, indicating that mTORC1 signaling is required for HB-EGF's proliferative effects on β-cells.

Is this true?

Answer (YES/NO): YES